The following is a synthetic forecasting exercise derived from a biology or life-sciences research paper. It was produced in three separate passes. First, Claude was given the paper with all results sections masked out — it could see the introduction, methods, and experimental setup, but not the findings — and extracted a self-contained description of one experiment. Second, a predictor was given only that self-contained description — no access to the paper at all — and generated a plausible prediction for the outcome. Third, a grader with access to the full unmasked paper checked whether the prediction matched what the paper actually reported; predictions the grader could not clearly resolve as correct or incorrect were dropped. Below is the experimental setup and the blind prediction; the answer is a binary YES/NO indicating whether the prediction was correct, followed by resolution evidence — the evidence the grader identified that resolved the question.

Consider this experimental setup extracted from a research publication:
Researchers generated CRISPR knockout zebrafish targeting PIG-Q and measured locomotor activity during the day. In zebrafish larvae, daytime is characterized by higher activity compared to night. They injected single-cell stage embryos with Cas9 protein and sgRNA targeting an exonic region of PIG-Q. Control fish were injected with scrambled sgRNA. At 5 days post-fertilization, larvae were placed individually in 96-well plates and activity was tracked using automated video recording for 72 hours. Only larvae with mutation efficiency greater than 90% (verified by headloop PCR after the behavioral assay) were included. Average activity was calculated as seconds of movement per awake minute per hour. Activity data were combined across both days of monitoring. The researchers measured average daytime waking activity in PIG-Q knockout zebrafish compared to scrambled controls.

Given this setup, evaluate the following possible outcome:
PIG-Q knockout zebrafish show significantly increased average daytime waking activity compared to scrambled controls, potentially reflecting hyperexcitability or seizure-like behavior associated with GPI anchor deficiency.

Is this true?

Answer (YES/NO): NO